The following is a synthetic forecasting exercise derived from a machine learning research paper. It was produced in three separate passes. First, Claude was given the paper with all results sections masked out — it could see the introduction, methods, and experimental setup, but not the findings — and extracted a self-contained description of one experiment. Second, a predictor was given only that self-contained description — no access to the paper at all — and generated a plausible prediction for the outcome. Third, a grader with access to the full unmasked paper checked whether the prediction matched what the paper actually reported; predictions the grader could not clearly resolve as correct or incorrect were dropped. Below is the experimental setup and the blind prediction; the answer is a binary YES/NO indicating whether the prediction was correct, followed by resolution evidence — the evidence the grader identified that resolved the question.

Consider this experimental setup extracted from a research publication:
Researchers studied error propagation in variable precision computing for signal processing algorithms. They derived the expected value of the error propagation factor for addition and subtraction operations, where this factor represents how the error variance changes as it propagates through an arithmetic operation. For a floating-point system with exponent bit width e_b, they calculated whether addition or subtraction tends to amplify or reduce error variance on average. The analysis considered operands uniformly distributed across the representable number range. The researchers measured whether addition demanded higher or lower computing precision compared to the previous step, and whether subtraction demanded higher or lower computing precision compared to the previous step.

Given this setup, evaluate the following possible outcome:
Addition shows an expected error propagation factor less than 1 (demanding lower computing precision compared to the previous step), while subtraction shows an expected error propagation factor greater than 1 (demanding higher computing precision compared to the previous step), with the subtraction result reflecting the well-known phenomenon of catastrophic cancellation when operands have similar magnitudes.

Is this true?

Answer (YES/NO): NO